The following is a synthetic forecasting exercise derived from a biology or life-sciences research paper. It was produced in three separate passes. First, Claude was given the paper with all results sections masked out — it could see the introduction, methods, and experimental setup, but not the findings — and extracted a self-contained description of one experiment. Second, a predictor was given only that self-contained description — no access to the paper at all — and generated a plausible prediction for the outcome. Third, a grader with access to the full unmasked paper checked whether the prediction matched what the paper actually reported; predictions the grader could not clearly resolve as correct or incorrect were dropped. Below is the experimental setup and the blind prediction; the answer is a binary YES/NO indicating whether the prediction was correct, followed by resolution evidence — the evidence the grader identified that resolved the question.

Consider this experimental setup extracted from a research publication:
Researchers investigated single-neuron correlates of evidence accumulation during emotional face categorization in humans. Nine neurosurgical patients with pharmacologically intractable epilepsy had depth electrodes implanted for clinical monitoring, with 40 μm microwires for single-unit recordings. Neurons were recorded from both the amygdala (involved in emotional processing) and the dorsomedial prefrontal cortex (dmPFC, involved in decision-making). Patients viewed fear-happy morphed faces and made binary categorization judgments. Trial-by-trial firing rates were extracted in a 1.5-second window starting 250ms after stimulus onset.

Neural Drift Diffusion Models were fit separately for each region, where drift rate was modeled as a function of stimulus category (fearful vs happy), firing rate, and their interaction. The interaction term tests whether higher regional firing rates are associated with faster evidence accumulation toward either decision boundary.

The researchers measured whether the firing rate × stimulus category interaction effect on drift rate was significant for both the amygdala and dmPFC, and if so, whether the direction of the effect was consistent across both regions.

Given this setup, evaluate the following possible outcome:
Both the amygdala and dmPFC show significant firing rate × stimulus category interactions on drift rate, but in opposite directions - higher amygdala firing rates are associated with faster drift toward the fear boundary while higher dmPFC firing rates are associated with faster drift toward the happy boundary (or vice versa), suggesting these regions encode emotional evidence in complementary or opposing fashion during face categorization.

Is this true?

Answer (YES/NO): NO